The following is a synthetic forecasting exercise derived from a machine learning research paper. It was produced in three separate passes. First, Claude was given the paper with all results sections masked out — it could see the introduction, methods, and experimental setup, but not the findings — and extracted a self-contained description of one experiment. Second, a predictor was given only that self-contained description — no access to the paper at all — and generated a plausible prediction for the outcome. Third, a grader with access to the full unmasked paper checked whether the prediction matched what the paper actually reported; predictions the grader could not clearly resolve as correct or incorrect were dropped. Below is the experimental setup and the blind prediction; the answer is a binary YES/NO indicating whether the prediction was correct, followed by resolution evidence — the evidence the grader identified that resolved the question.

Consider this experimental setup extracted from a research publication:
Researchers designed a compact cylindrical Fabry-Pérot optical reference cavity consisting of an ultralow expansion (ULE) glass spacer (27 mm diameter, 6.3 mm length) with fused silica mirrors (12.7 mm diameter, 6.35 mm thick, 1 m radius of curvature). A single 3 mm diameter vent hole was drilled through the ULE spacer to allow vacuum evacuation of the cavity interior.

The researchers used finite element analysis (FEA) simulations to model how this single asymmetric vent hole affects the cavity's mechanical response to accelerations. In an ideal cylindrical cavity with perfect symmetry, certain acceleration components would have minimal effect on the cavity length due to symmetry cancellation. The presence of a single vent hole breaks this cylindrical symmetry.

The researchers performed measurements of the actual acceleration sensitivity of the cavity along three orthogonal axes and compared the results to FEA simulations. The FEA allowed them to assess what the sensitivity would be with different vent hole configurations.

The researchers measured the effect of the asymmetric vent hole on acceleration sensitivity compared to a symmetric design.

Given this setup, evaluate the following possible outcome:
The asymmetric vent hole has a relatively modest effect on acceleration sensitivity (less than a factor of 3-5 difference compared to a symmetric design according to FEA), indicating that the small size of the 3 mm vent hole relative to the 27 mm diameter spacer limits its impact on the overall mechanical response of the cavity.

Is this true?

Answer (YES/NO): NO